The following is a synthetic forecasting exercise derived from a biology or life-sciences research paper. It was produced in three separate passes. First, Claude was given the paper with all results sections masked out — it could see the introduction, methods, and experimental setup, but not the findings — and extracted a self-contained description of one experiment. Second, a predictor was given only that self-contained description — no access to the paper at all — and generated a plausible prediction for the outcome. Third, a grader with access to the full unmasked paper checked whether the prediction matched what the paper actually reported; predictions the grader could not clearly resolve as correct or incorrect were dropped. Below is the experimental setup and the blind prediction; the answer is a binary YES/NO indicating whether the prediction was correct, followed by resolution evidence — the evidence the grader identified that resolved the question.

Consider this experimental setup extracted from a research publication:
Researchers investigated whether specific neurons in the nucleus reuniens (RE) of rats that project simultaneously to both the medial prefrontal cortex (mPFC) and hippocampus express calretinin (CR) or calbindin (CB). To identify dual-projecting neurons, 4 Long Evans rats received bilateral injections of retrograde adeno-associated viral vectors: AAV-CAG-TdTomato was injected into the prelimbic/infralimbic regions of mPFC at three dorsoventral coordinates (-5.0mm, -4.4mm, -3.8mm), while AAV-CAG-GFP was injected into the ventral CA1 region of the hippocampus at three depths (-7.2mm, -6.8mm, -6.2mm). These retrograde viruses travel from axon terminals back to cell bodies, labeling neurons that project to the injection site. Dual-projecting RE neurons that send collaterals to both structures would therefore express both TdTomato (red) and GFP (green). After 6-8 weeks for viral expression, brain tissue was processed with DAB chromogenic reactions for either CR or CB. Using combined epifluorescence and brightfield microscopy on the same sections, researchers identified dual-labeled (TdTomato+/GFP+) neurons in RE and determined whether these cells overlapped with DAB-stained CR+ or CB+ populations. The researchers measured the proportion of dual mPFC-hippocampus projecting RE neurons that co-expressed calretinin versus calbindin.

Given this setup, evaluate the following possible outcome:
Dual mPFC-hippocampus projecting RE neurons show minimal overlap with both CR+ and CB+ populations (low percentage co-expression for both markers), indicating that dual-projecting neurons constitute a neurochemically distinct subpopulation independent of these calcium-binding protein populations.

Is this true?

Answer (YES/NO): NO